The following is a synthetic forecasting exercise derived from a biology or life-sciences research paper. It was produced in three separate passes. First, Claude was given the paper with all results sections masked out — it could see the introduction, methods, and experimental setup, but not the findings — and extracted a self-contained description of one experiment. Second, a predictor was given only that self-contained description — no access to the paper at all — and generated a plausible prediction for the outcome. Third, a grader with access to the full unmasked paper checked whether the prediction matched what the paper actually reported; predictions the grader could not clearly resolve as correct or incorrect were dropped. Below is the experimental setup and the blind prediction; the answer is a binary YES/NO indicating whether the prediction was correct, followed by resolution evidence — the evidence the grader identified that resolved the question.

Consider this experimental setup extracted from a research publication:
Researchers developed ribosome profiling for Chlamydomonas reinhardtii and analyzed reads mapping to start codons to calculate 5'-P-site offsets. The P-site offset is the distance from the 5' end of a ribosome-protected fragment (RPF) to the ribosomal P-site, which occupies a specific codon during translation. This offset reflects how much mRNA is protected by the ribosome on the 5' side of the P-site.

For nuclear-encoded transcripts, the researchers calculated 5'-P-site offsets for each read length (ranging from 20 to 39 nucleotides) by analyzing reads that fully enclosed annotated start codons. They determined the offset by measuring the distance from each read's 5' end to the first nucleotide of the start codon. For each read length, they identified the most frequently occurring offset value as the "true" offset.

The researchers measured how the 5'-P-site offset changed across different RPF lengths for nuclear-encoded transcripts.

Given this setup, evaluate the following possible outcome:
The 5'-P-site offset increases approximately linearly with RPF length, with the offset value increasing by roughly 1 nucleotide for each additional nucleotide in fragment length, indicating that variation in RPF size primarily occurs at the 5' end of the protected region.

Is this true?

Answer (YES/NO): NO